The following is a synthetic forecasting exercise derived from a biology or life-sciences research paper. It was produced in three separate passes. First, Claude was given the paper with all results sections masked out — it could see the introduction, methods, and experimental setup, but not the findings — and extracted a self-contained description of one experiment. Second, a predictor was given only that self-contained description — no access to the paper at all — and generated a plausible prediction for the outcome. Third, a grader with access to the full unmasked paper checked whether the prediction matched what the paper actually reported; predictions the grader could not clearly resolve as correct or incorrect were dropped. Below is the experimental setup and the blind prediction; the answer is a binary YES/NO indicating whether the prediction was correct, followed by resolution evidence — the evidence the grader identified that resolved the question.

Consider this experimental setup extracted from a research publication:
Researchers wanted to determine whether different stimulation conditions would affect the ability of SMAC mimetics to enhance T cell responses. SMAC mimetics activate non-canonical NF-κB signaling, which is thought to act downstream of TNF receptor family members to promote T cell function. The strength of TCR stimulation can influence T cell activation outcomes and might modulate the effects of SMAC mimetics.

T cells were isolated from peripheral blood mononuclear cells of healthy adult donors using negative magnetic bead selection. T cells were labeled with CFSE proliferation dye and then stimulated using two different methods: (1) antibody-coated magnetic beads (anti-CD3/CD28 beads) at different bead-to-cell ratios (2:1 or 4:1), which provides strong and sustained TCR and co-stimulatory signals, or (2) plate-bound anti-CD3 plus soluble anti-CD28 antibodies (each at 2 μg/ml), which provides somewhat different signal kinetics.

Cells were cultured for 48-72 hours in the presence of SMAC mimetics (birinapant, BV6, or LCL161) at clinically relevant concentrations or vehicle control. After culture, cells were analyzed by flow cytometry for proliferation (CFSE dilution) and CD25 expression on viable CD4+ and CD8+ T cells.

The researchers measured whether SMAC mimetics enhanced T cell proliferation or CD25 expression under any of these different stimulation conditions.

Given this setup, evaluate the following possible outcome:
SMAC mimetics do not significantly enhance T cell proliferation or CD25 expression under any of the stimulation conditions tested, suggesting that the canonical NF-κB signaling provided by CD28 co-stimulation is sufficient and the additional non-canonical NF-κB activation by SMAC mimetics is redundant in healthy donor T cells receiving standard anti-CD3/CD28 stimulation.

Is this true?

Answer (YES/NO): YES